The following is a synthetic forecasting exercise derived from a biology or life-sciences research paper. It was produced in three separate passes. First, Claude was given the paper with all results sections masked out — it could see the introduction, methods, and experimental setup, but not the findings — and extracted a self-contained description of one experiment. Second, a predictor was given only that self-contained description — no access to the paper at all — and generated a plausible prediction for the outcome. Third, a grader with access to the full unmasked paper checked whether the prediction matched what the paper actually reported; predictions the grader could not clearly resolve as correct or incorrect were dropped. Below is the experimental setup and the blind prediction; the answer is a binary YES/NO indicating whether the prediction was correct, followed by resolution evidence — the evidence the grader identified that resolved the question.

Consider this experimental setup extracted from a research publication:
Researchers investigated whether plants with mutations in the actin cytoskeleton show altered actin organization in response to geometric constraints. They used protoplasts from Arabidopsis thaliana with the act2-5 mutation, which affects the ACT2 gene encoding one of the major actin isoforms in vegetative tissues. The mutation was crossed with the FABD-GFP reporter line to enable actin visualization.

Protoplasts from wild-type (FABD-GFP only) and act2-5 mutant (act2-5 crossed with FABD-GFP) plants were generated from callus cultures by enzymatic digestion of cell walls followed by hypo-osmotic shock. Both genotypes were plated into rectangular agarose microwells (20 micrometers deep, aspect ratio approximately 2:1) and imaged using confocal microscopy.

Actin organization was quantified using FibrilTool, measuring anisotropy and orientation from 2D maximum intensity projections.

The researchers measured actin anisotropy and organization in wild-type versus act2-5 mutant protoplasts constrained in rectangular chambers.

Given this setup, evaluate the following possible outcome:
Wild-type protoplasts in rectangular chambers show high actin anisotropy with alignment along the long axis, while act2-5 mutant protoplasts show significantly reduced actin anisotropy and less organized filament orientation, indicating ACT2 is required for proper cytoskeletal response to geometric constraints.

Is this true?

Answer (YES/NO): NO